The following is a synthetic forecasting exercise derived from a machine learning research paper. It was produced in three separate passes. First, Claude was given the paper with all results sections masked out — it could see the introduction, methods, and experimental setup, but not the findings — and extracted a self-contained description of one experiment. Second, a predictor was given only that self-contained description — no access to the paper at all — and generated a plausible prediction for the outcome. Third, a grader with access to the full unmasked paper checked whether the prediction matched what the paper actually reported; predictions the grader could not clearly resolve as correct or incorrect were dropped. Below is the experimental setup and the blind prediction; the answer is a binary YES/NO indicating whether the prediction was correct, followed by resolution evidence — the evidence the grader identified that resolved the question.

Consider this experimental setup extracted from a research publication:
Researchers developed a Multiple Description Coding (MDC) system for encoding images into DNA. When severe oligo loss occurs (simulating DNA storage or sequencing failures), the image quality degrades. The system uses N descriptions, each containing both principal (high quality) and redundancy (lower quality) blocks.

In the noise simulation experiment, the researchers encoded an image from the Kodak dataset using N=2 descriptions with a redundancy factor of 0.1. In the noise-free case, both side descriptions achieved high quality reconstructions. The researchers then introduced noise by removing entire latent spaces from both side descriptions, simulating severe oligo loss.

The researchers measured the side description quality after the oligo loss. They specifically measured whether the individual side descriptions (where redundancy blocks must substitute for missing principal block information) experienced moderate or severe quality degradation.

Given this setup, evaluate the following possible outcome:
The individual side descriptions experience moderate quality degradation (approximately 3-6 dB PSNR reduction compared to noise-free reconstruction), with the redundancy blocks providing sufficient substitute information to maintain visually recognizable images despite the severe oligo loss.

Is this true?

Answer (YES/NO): NO